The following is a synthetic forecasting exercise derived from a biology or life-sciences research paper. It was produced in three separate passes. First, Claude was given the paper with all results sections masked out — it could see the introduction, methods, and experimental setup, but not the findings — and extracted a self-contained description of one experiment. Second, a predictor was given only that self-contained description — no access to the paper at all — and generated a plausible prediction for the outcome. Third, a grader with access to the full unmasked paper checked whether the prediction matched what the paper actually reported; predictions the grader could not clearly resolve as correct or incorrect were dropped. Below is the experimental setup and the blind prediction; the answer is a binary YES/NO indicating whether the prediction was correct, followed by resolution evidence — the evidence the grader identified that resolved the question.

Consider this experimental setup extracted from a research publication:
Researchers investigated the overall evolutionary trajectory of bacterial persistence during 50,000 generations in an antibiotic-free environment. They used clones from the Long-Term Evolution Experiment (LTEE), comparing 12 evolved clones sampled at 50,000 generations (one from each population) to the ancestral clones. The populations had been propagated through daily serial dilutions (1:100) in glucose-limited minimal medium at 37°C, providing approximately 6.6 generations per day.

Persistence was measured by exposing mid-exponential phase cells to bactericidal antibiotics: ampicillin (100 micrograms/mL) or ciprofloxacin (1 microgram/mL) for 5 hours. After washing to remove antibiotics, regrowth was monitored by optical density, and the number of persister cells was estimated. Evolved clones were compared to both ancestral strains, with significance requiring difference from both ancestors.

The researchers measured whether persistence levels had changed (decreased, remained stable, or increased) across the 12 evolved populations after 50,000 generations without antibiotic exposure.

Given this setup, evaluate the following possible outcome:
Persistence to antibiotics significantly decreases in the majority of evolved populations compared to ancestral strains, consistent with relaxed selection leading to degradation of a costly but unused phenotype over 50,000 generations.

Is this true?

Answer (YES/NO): NO